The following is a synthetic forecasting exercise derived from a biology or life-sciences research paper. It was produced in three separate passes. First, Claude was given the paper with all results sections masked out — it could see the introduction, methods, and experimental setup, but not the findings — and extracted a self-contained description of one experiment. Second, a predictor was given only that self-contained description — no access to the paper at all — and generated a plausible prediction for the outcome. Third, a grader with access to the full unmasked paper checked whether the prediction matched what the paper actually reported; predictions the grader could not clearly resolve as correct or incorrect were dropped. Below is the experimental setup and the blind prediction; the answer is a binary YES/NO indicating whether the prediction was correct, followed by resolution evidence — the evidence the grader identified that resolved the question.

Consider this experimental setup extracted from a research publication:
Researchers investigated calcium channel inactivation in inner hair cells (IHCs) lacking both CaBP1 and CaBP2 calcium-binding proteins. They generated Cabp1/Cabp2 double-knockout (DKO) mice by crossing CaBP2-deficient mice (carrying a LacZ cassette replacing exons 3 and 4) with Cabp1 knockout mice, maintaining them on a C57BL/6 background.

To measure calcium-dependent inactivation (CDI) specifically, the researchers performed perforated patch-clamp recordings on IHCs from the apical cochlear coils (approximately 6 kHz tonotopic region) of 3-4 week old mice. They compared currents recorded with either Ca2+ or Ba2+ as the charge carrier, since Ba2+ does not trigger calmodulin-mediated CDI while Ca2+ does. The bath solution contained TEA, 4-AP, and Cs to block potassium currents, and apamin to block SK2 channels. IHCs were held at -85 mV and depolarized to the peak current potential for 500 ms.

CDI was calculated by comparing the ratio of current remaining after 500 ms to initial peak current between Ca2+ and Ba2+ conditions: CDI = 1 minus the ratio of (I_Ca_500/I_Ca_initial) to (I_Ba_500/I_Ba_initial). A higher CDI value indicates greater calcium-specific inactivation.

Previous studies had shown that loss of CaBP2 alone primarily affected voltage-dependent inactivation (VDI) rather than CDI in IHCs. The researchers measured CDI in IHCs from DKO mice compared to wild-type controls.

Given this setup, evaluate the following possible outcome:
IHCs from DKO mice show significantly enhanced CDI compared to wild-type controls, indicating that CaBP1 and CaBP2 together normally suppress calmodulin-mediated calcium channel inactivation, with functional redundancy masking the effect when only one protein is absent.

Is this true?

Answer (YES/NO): YES